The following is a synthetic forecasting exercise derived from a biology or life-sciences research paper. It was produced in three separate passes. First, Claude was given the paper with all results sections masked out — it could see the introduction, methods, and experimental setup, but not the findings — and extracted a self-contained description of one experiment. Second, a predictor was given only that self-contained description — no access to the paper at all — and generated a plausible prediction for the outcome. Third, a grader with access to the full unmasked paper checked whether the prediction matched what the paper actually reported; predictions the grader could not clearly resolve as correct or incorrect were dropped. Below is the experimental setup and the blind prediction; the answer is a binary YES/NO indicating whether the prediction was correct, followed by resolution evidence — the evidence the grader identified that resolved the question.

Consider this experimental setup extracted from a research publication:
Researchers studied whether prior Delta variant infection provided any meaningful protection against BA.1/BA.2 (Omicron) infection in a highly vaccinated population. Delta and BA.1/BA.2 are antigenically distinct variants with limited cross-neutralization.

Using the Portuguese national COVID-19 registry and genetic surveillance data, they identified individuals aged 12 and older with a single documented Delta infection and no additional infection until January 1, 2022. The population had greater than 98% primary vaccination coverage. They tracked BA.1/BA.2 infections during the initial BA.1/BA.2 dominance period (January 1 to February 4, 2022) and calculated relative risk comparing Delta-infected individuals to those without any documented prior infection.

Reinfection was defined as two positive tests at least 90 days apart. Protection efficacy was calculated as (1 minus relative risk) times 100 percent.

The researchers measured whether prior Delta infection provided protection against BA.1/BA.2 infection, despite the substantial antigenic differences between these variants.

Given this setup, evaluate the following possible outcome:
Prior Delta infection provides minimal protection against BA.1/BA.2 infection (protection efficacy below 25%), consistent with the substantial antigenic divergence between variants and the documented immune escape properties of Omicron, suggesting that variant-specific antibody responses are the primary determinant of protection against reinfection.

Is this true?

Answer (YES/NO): NO